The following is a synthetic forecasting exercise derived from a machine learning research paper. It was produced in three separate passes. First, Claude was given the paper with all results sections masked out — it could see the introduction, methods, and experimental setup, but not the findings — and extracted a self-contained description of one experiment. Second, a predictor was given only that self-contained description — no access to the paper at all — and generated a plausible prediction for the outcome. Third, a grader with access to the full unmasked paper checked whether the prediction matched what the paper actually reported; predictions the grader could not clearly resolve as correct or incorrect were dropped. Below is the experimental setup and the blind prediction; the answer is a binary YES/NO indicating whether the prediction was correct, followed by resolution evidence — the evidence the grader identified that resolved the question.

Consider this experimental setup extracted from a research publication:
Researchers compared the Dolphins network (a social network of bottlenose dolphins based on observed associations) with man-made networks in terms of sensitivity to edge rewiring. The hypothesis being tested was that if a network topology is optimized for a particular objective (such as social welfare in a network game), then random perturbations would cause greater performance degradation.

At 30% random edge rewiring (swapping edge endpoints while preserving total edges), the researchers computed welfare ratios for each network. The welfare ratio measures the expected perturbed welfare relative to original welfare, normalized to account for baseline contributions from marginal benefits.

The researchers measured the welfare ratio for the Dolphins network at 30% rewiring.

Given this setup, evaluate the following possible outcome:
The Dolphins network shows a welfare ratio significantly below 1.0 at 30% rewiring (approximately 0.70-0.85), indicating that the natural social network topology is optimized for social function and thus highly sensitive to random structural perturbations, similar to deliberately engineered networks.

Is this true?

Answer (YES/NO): NO